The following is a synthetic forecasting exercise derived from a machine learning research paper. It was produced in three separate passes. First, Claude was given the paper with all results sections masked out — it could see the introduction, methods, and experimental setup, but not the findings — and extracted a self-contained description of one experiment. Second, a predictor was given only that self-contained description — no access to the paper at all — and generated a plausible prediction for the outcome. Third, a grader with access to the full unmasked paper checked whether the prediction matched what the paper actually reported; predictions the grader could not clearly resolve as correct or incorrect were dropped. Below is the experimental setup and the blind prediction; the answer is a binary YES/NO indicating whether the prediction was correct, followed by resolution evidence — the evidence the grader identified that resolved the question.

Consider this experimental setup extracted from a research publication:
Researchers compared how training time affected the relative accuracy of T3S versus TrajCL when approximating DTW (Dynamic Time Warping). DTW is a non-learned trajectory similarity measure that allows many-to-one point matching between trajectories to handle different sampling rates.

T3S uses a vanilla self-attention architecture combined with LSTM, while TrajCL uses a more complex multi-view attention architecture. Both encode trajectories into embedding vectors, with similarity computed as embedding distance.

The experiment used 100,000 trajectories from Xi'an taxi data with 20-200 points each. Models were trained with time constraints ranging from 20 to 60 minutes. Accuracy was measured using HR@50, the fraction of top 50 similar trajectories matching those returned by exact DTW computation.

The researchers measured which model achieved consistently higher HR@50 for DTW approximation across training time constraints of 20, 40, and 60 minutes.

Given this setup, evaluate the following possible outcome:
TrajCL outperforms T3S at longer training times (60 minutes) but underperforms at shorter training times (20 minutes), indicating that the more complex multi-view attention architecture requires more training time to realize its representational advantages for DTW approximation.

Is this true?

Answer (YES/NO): YES